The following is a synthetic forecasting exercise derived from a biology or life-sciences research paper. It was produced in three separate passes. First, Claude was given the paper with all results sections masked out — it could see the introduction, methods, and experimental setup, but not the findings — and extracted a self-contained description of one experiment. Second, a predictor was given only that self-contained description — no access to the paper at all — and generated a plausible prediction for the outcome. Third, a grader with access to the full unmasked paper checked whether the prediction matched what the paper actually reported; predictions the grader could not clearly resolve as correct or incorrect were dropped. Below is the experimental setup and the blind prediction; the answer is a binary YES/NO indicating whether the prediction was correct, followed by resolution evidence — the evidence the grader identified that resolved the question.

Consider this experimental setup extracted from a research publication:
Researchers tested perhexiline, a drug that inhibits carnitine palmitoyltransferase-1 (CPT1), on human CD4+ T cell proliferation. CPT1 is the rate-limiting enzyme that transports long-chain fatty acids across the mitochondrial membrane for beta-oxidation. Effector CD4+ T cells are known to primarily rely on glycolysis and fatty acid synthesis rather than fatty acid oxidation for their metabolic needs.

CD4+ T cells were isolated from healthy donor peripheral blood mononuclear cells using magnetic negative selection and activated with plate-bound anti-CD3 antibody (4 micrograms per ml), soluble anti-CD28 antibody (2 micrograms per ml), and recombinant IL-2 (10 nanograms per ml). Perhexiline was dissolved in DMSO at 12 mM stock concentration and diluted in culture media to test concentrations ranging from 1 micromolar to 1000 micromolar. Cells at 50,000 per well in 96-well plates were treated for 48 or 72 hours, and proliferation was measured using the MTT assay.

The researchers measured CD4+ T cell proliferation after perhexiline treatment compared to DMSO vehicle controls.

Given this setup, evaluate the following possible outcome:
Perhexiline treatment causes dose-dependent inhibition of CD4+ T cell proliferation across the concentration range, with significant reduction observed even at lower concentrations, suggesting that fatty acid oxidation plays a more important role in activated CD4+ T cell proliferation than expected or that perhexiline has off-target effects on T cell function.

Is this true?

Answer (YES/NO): NO